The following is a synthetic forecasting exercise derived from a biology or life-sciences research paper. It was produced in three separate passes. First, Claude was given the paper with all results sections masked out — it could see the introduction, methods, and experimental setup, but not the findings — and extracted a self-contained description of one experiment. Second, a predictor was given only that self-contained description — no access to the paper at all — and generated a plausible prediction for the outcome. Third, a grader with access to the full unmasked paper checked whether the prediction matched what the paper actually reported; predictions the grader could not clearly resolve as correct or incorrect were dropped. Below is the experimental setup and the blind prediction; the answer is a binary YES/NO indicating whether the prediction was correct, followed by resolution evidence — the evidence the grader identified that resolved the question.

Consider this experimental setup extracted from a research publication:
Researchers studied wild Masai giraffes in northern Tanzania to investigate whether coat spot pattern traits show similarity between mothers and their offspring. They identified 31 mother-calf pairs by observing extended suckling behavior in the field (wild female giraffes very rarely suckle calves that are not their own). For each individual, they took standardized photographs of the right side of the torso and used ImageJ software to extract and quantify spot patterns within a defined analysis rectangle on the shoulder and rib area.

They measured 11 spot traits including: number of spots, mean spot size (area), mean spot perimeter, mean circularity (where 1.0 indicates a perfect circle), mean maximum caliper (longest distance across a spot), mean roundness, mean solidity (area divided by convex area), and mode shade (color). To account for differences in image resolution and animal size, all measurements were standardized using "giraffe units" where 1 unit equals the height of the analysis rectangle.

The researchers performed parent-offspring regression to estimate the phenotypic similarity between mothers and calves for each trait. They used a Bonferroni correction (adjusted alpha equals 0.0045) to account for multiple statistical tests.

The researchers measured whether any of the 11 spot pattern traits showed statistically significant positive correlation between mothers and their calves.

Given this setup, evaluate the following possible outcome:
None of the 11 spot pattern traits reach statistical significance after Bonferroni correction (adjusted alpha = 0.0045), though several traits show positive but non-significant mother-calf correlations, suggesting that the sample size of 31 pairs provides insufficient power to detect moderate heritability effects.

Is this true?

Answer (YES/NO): NO